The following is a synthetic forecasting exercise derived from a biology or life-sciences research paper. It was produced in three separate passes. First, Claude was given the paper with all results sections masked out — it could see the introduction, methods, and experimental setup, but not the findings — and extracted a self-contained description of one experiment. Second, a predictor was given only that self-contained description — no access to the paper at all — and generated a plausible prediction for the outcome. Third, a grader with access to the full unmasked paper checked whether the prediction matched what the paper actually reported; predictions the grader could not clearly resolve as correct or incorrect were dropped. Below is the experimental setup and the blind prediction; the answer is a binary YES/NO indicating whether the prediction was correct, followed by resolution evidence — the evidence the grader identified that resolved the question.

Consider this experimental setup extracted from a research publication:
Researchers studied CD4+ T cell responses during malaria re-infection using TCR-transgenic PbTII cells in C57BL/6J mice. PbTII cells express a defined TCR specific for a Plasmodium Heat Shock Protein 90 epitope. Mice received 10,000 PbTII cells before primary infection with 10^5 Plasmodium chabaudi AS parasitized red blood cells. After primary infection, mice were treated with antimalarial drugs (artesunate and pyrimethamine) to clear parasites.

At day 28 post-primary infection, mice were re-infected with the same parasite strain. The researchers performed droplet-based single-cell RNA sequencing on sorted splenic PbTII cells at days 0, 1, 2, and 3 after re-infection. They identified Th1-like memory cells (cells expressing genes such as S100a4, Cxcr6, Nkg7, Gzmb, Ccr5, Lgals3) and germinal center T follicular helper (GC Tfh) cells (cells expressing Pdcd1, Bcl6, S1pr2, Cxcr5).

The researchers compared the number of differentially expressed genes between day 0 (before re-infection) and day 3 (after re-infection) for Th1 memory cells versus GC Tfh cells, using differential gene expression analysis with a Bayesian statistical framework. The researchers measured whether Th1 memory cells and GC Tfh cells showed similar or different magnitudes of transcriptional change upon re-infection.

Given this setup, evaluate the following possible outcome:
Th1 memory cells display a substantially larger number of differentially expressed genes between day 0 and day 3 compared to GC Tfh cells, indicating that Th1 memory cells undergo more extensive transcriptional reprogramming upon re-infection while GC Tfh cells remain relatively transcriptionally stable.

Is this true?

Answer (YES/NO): YES